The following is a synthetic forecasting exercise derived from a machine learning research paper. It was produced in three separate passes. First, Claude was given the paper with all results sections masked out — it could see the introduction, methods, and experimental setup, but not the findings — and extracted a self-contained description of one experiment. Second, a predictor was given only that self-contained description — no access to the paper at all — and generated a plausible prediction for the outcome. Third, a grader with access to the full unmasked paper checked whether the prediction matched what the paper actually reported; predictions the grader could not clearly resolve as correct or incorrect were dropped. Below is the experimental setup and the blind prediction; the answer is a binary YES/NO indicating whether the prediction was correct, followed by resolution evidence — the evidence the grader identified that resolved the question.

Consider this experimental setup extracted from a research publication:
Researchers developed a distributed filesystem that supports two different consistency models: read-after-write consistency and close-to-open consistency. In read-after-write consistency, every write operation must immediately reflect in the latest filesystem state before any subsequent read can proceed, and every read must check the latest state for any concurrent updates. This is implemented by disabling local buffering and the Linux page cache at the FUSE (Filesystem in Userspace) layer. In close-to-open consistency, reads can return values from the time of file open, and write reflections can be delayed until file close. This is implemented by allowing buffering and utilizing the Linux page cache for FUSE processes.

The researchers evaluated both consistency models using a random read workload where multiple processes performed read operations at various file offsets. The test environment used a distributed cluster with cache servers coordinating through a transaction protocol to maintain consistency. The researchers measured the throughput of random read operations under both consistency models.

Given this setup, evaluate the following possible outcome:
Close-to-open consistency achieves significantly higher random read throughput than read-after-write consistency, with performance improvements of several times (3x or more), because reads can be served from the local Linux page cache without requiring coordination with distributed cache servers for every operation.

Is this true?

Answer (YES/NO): NO